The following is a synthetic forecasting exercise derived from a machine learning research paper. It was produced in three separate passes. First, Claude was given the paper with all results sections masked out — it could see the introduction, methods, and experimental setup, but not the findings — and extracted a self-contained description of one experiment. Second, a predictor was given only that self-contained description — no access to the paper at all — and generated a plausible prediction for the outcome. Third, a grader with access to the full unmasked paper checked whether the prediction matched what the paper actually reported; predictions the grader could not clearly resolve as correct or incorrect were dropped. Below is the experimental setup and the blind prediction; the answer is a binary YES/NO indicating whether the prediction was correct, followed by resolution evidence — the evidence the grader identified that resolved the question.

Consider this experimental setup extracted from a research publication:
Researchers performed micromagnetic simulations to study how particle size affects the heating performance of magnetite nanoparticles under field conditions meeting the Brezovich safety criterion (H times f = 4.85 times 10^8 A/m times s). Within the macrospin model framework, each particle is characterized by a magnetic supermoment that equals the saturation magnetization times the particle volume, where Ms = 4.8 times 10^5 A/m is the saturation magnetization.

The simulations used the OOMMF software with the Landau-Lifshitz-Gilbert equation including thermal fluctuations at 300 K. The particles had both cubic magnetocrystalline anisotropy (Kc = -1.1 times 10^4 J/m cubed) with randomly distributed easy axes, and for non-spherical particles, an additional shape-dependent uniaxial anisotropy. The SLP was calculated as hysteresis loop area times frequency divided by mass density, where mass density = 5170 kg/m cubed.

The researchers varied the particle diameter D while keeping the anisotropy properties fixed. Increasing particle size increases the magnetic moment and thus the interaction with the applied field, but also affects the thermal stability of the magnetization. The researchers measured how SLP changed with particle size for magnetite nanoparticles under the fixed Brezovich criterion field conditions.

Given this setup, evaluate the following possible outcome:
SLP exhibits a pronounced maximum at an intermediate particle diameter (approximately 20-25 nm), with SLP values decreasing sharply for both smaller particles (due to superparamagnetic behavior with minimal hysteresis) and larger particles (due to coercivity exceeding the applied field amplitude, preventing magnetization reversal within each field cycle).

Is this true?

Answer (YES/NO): YES